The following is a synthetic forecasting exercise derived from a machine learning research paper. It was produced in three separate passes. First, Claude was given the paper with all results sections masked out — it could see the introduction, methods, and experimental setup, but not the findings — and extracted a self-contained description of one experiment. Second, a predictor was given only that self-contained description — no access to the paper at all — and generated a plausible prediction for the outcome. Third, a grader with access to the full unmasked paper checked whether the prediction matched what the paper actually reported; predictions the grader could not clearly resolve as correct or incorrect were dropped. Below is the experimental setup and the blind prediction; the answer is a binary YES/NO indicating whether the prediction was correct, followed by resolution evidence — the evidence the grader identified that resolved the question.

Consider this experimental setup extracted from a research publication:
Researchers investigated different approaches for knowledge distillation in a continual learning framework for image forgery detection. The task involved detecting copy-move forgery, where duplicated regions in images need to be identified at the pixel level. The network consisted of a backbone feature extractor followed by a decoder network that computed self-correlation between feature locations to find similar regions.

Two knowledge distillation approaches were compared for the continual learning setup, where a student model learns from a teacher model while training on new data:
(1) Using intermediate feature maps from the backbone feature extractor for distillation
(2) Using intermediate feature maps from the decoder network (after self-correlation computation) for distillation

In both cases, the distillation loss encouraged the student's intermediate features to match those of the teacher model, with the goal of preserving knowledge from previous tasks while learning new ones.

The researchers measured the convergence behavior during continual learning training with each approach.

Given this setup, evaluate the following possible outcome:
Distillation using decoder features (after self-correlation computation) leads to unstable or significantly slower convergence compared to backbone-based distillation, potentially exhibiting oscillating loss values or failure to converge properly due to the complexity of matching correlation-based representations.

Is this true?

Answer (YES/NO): NO